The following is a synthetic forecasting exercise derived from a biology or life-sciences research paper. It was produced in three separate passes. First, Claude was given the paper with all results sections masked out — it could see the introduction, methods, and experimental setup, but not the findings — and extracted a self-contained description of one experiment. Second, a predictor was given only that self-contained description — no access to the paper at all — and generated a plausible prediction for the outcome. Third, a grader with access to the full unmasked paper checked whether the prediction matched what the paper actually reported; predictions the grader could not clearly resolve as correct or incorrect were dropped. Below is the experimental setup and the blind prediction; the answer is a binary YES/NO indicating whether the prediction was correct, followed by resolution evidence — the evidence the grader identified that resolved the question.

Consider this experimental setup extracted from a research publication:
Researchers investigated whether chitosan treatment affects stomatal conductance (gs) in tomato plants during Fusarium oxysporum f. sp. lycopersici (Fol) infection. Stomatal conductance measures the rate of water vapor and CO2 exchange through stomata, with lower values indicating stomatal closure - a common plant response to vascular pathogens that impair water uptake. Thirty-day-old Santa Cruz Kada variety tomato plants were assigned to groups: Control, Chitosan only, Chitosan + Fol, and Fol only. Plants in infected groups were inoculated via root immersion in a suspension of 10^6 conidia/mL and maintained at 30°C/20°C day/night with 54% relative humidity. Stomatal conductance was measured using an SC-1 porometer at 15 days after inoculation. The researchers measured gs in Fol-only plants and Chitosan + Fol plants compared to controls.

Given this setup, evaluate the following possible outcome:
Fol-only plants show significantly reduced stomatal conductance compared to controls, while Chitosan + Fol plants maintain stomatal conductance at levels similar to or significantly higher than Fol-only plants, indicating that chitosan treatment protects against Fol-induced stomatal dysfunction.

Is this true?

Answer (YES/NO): NO